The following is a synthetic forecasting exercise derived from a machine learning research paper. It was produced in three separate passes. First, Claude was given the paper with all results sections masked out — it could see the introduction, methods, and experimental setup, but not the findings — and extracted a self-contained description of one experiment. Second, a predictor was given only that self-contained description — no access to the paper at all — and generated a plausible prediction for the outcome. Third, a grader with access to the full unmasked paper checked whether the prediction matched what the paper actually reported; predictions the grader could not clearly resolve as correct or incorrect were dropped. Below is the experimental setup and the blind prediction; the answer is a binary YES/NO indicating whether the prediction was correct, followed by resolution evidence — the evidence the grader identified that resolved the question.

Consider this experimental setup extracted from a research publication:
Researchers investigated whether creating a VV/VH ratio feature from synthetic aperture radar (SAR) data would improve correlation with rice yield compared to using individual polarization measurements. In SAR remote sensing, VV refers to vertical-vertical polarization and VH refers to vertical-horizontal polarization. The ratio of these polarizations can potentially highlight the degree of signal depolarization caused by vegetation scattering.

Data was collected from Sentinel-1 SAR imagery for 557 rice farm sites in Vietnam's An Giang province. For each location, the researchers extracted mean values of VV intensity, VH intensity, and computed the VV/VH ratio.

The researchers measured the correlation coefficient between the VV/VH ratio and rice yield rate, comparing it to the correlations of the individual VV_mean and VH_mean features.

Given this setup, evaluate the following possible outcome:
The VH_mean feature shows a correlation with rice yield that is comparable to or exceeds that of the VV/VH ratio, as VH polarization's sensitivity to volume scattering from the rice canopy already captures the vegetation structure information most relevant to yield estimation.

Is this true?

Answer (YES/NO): NO